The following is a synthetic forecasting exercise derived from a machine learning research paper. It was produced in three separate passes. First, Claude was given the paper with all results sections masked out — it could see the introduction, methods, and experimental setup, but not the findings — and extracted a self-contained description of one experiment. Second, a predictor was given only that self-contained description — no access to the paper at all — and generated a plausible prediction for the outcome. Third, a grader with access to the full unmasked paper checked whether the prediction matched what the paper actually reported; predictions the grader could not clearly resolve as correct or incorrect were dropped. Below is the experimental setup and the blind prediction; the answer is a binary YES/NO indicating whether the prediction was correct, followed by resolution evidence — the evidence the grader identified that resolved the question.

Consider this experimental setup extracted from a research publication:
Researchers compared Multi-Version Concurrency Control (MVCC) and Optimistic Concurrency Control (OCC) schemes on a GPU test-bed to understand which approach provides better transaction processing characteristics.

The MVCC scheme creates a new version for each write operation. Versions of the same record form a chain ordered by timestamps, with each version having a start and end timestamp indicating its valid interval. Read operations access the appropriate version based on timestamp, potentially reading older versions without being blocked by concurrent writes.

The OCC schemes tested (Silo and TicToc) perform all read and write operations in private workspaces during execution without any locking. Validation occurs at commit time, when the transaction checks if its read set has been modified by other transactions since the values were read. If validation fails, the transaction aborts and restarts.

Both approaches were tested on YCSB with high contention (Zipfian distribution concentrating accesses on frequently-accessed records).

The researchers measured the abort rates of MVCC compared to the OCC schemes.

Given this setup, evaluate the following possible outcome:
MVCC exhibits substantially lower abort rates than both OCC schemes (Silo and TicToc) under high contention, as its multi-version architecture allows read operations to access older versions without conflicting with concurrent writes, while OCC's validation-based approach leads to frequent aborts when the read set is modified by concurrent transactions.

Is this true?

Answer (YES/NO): NO